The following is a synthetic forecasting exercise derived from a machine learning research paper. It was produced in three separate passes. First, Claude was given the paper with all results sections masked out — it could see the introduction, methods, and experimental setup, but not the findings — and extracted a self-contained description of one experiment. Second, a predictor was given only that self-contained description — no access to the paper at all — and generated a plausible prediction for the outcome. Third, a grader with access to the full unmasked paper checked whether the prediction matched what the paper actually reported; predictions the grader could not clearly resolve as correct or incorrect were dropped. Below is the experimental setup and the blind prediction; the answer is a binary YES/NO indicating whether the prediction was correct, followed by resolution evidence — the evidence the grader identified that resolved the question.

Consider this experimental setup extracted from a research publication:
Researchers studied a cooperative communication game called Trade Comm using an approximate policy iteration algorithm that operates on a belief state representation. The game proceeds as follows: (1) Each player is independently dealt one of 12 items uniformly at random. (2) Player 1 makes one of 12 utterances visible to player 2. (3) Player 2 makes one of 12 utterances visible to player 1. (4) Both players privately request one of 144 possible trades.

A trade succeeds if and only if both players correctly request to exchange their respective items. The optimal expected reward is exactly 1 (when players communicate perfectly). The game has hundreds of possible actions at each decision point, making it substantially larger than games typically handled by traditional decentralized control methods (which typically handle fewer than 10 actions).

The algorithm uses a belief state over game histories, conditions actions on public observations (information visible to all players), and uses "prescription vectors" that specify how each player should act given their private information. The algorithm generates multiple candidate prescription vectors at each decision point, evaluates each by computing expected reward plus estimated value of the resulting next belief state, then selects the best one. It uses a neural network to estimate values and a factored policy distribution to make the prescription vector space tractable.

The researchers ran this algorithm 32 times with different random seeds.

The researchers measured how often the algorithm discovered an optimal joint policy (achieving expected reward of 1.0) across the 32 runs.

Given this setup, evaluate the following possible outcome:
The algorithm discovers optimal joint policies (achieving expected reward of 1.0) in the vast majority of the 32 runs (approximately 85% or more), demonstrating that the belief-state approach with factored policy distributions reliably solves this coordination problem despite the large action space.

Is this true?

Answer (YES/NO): YES